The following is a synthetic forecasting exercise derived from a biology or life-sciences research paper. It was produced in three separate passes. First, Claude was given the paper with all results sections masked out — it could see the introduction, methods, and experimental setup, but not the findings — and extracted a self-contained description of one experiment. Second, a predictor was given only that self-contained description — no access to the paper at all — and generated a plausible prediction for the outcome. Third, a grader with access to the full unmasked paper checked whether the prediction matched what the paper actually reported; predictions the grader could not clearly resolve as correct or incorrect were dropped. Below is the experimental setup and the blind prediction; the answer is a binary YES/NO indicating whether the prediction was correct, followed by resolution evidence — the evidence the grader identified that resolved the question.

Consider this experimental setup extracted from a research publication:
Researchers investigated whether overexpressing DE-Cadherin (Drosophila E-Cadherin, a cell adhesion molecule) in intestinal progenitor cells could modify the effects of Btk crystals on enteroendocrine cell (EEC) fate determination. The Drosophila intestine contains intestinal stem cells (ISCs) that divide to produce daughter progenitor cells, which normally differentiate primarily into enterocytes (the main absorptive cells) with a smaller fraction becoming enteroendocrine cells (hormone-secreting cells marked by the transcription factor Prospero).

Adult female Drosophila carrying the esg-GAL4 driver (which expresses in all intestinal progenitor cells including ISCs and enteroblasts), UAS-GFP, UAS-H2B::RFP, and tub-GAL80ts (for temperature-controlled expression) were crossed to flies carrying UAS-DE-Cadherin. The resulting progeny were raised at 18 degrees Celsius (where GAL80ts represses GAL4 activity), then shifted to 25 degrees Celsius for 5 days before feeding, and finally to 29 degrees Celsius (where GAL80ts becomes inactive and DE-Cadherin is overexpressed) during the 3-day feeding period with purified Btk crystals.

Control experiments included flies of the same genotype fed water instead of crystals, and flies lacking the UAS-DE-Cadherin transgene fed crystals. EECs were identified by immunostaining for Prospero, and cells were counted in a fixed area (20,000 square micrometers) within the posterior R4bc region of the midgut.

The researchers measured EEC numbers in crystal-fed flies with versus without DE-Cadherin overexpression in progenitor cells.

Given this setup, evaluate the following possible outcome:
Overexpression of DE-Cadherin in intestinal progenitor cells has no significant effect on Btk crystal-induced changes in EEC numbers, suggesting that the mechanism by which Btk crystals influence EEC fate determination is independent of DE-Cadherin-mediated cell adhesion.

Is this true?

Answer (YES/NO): NO